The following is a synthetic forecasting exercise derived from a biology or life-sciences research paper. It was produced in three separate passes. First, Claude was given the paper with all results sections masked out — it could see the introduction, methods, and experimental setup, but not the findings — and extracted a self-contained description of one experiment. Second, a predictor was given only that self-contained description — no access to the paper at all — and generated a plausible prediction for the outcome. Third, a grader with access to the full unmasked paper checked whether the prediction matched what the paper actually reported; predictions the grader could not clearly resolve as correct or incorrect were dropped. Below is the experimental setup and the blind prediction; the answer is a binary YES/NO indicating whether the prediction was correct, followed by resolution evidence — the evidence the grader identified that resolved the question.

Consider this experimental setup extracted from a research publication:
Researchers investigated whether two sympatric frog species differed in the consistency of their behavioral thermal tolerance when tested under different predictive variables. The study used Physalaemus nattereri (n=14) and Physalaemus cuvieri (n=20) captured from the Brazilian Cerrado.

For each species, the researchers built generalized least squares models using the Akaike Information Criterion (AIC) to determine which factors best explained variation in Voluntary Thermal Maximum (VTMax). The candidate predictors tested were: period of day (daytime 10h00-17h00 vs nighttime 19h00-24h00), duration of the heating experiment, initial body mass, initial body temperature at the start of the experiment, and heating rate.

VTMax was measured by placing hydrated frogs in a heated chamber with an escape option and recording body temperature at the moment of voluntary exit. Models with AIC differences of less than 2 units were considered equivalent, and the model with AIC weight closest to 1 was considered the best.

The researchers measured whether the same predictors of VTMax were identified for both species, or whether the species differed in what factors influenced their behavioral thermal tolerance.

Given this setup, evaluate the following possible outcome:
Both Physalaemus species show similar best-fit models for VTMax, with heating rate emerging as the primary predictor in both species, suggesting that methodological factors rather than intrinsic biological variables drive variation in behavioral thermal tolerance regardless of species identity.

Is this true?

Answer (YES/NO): NO